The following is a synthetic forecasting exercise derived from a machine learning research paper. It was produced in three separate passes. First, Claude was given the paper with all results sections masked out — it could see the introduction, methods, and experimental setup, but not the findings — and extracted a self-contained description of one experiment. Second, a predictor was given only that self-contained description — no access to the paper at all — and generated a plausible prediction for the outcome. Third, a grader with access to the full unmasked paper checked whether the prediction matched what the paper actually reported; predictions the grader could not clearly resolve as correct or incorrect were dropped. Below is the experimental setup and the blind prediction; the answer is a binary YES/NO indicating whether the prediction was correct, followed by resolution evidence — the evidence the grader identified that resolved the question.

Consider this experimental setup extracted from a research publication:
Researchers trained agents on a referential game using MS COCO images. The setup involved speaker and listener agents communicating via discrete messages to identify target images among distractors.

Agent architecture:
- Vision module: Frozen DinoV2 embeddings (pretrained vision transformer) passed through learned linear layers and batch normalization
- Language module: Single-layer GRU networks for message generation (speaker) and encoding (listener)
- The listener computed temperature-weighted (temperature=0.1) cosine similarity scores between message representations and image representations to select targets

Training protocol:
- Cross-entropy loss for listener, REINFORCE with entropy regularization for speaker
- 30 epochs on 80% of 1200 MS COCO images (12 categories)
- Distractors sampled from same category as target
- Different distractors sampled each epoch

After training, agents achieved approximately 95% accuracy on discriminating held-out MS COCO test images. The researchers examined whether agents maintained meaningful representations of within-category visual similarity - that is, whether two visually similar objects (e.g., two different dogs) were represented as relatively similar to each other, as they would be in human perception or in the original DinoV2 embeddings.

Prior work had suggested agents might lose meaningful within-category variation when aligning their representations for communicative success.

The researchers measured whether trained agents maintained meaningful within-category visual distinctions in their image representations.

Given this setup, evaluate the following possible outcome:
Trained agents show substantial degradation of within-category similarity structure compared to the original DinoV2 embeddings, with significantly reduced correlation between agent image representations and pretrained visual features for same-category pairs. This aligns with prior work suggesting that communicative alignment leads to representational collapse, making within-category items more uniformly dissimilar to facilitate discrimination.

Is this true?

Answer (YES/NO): YES